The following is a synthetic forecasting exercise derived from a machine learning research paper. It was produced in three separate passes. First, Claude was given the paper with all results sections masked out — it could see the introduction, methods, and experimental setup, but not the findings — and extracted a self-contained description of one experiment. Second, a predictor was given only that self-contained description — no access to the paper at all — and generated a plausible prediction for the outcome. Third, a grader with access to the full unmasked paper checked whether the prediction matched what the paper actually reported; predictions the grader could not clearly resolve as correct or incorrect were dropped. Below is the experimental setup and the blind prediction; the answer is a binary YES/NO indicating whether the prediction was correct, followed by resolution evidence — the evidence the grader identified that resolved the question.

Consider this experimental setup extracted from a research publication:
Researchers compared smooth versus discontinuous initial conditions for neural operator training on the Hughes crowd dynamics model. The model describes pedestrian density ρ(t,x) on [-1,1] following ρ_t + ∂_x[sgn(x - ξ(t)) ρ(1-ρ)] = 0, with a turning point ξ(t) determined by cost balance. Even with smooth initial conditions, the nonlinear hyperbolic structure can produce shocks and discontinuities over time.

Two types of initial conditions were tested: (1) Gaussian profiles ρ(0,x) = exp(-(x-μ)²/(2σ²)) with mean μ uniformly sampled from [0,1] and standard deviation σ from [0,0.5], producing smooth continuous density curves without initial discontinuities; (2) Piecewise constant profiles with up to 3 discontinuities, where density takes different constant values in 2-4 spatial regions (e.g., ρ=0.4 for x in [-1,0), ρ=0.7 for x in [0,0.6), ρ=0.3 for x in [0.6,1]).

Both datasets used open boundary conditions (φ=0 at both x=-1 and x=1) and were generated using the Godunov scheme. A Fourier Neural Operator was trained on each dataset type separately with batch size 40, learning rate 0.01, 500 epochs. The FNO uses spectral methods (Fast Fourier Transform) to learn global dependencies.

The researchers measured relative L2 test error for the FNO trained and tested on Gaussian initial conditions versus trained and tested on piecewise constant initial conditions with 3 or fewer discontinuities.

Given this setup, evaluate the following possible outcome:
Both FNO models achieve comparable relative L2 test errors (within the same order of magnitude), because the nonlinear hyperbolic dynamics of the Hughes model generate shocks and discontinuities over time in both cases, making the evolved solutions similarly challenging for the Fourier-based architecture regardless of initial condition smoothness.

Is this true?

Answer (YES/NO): YES